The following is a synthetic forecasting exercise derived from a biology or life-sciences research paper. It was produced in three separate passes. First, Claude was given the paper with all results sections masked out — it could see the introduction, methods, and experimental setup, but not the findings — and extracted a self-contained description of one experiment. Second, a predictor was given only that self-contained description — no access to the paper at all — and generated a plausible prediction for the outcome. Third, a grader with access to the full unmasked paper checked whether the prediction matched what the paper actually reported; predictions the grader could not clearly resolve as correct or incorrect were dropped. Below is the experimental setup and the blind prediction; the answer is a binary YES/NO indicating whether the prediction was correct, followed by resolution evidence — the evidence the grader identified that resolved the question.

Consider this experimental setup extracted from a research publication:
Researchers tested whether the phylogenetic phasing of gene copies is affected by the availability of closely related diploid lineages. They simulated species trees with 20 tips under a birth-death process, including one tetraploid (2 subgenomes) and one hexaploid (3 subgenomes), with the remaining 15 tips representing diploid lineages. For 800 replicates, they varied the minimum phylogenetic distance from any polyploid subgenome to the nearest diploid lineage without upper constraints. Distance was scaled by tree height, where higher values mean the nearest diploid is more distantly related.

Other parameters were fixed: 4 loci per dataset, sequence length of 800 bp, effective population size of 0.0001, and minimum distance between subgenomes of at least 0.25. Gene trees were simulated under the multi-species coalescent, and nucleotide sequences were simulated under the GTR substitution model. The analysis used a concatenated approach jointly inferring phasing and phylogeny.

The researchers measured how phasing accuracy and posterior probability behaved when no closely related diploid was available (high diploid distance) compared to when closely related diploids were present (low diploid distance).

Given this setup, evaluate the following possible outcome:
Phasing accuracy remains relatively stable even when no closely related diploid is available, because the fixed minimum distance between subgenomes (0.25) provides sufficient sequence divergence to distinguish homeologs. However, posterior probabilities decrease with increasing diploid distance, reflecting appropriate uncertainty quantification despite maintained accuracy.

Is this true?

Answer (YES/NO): NO